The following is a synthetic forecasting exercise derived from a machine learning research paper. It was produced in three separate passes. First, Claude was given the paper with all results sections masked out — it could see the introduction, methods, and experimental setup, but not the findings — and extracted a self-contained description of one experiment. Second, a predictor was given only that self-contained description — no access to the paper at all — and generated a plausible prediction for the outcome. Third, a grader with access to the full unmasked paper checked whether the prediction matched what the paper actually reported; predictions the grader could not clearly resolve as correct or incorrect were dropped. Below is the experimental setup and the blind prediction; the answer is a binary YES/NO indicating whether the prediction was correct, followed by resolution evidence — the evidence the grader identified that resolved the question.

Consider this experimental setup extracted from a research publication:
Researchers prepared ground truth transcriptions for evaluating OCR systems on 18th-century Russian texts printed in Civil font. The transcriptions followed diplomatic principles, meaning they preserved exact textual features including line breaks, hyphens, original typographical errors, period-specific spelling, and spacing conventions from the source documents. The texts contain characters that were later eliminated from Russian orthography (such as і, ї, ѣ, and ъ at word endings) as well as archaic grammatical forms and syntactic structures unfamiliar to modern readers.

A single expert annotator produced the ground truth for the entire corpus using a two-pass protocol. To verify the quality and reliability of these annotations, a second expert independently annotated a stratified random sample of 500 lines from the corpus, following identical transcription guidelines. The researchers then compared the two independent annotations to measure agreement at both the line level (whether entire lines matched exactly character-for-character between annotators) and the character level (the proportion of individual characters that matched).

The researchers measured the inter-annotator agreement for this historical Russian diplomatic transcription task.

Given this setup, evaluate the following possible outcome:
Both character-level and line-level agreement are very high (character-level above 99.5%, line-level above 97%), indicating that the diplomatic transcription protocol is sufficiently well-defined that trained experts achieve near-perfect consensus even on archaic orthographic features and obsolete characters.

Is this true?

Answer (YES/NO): YES